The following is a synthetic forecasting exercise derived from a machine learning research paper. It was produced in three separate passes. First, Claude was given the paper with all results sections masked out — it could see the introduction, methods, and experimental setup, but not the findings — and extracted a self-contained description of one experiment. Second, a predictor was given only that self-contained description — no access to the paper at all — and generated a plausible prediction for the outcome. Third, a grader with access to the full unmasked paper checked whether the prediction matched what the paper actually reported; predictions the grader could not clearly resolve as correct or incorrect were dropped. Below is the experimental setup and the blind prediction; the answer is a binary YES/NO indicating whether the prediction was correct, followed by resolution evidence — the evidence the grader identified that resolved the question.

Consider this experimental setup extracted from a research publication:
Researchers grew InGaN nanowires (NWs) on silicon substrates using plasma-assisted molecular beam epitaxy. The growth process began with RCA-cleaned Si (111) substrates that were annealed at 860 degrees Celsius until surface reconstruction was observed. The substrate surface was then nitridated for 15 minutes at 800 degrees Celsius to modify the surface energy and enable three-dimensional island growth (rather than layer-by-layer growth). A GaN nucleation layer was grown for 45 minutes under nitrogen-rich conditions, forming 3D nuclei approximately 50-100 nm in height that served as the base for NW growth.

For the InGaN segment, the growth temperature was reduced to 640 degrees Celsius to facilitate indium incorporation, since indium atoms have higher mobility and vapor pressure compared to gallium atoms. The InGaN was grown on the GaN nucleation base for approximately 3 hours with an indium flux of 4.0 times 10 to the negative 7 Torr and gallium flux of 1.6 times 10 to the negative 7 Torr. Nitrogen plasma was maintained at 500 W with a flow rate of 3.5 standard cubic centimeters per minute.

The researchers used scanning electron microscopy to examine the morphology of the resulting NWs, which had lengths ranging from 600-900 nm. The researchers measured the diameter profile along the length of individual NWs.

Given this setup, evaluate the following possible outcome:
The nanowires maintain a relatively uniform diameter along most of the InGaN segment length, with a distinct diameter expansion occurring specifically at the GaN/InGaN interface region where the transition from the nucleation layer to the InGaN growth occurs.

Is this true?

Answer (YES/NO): NO